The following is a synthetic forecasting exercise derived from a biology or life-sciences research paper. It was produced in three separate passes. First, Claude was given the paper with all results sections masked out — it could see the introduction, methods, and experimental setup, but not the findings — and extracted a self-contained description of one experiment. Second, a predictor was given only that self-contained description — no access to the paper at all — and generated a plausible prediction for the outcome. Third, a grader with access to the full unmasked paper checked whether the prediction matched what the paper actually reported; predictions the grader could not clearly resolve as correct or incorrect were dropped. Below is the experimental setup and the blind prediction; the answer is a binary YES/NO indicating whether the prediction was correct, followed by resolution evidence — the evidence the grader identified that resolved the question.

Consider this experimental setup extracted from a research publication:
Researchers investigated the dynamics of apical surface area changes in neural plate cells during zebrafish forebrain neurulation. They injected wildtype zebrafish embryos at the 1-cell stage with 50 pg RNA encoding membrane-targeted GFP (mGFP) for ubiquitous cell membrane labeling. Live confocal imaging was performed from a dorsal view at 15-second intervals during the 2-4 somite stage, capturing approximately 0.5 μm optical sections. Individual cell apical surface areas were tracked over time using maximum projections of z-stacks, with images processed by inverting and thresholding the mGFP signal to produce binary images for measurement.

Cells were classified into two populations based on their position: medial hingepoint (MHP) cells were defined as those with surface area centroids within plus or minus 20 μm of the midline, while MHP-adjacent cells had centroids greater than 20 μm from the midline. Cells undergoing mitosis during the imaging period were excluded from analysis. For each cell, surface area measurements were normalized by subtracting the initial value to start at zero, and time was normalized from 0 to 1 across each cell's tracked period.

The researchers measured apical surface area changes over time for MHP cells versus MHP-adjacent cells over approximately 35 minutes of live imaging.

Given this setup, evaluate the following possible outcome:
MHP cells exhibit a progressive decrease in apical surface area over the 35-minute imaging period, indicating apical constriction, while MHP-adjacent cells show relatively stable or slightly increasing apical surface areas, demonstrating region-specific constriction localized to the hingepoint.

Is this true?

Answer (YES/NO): NO